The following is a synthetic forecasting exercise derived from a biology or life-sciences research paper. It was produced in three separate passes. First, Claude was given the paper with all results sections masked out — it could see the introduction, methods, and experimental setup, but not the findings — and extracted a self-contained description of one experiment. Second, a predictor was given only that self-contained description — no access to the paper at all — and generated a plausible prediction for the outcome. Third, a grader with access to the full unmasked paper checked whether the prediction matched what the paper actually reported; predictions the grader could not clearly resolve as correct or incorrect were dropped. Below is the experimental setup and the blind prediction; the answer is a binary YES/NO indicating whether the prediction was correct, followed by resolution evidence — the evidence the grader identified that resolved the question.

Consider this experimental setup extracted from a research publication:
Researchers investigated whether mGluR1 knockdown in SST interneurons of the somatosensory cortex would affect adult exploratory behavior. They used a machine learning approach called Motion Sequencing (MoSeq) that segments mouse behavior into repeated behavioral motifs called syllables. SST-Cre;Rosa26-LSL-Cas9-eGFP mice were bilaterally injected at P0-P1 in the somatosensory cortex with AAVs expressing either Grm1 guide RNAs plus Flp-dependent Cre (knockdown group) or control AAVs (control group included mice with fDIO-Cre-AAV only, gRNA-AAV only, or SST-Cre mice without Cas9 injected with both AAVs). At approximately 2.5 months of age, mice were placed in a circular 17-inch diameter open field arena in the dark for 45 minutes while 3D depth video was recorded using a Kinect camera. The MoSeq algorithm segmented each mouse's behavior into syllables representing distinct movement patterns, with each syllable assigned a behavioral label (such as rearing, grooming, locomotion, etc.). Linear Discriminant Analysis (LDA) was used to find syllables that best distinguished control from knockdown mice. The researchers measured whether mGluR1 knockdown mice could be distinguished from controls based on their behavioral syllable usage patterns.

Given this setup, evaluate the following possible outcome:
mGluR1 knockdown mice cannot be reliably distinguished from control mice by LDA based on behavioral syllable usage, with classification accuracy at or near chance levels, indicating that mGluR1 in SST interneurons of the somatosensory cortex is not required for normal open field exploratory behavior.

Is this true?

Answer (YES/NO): NO